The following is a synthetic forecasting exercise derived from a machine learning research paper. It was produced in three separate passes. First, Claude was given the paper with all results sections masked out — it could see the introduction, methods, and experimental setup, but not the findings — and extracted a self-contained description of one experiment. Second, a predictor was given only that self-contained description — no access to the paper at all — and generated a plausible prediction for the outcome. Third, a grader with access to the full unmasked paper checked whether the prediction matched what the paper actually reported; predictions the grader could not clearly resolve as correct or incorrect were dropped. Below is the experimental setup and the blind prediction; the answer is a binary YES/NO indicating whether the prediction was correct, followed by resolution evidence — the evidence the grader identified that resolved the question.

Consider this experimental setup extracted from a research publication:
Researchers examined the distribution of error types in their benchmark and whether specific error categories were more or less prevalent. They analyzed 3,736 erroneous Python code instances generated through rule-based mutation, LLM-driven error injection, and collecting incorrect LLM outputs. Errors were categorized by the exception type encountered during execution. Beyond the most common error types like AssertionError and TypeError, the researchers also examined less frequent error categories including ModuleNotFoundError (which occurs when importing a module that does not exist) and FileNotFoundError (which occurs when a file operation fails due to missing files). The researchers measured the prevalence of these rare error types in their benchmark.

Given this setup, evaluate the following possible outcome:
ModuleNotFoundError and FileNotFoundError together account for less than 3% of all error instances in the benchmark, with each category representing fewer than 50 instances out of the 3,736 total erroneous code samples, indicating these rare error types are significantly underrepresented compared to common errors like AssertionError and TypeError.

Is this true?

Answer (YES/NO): YES